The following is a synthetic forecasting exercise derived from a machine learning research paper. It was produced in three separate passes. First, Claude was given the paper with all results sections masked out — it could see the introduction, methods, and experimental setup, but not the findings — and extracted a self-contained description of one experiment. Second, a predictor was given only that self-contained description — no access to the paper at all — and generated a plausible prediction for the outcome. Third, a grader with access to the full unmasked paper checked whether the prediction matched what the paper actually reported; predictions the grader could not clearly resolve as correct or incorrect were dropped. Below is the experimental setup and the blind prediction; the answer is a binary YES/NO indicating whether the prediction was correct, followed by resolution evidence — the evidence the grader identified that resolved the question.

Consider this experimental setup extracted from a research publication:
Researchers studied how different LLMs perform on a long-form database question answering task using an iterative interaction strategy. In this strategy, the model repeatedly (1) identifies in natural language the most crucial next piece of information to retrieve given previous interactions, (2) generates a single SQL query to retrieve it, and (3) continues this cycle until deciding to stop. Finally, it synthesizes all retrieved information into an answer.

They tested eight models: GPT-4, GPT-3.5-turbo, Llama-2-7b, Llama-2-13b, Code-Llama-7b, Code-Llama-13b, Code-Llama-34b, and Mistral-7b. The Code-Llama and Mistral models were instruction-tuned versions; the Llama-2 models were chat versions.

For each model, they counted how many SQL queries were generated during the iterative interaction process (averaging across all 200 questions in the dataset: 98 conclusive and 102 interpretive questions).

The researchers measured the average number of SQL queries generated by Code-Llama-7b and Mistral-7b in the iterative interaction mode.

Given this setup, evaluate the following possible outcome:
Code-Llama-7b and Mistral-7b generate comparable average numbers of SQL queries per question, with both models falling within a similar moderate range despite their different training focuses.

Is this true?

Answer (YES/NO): NO